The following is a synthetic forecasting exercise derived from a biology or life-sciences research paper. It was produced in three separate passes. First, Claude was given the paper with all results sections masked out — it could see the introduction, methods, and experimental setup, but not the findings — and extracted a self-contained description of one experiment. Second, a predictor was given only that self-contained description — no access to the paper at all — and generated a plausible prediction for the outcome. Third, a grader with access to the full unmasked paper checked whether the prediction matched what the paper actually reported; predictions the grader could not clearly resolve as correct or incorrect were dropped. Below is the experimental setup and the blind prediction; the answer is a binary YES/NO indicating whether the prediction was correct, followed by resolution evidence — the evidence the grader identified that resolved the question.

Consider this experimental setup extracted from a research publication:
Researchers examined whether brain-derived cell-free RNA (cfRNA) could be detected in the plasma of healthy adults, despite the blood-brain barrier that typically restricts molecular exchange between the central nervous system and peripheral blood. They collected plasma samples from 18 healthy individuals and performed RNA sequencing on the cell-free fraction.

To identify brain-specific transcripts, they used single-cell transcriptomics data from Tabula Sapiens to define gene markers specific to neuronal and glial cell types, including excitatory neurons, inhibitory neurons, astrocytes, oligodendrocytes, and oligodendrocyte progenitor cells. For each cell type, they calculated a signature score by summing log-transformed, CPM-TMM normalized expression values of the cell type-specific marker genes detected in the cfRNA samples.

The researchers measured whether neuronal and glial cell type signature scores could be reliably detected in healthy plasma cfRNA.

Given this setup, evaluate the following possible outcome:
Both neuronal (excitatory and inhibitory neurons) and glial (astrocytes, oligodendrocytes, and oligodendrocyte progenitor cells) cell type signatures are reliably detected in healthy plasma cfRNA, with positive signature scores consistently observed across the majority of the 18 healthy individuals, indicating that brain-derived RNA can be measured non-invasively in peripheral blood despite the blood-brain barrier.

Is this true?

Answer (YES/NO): YES